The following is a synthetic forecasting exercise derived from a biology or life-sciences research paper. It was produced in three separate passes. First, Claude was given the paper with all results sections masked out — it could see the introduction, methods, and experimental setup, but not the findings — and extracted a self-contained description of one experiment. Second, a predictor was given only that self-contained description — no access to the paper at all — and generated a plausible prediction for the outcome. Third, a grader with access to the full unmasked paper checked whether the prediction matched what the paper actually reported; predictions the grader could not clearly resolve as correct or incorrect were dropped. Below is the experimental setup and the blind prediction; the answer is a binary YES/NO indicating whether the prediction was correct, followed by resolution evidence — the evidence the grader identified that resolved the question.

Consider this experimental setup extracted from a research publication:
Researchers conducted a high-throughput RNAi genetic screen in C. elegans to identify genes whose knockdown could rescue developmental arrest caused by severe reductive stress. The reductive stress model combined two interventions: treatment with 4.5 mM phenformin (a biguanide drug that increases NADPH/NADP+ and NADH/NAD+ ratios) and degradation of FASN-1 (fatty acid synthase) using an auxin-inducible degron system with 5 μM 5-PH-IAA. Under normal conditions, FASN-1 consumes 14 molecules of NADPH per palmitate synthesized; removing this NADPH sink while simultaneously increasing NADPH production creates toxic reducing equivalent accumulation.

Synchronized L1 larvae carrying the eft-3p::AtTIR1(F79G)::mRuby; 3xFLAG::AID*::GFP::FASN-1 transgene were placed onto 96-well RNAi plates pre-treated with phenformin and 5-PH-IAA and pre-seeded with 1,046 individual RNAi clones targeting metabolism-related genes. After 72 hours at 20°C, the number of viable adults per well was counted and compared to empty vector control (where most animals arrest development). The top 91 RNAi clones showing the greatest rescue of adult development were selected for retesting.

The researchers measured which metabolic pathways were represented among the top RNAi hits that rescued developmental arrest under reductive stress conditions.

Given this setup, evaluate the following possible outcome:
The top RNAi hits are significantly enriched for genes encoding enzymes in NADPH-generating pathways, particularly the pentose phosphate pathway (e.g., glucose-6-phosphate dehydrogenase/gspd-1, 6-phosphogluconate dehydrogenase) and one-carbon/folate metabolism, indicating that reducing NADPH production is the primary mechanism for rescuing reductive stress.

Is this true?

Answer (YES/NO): NO